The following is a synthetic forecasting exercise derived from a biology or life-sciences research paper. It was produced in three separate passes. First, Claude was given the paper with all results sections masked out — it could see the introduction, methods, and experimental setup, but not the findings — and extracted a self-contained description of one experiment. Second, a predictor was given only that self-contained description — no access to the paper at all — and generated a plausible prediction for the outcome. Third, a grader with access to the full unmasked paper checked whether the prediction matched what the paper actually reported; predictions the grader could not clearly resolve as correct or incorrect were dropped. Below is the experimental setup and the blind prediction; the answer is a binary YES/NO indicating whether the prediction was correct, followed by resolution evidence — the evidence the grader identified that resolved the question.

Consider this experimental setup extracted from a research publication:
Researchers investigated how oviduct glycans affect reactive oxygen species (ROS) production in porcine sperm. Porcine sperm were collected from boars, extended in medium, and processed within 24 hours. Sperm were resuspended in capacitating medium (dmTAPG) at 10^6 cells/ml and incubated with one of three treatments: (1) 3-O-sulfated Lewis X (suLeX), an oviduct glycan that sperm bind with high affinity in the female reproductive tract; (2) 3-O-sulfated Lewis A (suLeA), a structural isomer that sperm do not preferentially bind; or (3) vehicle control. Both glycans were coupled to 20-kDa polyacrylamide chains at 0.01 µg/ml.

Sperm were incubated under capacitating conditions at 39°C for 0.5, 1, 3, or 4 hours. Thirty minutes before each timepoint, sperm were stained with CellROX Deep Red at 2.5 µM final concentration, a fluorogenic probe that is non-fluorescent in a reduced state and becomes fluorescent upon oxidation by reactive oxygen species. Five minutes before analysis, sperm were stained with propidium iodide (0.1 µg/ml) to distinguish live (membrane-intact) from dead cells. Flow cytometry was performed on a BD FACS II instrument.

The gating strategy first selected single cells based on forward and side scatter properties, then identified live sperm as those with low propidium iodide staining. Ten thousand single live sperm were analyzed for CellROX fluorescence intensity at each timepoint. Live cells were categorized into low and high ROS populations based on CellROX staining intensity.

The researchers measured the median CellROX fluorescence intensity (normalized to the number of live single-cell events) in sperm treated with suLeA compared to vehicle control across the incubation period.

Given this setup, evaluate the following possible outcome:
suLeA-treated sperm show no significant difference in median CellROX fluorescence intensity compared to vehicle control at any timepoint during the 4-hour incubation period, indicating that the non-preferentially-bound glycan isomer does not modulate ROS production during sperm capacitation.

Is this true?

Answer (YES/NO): YES